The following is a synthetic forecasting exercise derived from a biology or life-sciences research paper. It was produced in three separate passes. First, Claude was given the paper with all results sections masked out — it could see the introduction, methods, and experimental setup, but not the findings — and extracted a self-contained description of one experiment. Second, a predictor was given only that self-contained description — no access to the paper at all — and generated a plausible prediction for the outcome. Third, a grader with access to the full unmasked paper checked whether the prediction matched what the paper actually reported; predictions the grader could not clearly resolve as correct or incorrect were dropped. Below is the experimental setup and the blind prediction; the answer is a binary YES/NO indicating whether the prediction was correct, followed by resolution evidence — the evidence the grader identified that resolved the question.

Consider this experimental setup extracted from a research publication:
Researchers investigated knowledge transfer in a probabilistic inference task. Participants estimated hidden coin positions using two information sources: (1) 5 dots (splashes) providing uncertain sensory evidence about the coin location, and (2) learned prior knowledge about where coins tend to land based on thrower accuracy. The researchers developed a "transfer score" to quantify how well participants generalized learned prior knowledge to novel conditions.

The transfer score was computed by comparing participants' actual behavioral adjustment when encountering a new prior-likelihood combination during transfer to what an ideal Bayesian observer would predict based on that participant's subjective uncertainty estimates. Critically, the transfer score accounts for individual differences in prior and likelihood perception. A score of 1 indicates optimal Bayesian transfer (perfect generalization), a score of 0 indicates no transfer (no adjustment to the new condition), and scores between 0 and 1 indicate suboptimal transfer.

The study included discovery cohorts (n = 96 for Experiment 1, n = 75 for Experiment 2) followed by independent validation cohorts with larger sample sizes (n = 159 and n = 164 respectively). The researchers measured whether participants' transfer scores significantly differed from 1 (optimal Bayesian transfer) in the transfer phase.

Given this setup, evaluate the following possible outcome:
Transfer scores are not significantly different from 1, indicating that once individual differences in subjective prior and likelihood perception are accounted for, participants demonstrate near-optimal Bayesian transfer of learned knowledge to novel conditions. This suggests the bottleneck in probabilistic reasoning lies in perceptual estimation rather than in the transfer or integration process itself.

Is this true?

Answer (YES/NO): NO